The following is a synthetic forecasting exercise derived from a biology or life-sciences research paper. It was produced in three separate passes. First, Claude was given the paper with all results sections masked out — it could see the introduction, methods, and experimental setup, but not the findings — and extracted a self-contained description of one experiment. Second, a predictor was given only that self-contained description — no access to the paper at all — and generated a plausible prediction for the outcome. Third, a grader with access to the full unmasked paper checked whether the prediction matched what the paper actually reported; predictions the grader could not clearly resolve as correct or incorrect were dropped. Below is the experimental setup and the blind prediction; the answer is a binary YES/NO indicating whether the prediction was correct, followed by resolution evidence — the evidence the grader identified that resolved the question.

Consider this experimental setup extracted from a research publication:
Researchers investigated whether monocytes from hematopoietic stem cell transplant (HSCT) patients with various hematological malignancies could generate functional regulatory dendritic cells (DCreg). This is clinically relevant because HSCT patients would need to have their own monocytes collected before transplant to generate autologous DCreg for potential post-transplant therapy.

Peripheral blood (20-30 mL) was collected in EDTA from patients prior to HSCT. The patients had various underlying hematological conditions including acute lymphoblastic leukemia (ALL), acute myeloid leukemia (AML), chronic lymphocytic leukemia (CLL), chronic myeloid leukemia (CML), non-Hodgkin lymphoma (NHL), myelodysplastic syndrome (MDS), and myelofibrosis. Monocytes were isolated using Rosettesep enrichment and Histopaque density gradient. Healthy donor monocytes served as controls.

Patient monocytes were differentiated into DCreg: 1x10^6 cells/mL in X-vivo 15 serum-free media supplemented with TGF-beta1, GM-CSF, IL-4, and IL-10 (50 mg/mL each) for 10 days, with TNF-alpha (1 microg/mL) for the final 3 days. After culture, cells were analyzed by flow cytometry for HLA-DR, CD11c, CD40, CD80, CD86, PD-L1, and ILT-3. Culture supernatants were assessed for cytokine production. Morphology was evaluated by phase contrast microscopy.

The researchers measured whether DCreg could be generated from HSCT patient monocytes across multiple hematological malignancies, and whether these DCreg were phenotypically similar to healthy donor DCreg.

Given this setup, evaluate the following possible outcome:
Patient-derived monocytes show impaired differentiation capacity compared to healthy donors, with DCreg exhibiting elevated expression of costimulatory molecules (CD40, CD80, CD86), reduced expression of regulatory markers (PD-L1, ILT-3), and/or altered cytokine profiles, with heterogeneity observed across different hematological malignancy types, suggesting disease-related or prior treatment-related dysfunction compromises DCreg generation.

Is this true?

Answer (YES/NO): NO